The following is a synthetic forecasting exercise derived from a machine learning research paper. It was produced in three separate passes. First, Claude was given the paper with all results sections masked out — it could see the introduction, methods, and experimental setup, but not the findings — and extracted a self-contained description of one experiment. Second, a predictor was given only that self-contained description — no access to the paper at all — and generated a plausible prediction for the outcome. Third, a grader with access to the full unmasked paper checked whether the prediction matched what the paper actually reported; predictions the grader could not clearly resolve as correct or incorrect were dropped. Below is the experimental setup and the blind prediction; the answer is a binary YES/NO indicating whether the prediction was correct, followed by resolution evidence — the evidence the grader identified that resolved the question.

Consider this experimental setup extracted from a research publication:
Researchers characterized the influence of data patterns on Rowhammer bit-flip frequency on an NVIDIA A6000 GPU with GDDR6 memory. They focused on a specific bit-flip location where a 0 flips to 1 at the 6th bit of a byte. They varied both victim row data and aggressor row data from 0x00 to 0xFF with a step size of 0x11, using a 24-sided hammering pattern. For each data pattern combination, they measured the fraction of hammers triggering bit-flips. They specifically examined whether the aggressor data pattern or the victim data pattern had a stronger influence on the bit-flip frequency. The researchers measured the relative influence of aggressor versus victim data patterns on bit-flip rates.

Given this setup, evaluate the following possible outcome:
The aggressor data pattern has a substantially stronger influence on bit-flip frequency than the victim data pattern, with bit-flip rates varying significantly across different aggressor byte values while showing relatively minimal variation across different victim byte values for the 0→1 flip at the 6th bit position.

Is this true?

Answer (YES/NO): NO